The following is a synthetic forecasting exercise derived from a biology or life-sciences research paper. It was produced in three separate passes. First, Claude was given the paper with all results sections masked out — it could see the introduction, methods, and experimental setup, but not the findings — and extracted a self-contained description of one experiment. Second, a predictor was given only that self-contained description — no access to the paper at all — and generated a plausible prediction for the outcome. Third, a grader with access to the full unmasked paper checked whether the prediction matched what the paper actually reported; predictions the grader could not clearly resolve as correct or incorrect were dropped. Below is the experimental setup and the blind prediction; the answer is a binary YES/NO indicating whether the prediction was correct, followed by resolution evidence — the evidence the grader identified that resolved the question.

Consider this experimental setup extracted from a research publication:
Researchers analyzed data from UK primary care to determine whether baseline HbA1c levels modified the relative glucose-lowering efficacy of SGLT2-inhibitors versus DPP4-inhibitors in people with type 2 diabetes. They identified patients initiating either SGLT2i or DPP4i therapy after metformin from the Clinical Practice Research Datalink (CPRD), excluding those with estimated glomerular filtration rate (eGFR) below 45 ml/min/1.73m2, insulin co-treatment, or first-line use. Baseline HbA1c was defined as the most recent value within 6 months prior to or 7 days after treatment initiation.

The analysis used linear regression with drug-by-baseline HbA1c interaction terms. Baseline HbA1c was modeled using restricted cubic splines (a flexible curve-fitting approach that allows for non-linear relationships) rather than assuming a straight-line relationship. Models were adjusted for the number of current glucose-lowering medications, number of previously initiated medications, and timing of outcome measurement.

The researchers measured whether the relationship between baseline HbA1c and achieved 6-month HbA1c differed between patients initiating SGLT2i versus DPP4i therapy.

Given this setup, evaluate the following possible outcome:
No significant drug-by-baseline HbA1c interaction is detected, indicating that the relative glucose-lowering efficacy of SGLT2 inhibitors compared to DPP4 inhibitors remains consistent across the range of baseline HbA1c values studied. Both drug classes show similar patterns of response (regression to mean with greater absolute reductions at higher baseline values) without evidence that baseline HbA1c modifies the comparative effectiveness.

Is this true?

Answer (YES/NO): NO